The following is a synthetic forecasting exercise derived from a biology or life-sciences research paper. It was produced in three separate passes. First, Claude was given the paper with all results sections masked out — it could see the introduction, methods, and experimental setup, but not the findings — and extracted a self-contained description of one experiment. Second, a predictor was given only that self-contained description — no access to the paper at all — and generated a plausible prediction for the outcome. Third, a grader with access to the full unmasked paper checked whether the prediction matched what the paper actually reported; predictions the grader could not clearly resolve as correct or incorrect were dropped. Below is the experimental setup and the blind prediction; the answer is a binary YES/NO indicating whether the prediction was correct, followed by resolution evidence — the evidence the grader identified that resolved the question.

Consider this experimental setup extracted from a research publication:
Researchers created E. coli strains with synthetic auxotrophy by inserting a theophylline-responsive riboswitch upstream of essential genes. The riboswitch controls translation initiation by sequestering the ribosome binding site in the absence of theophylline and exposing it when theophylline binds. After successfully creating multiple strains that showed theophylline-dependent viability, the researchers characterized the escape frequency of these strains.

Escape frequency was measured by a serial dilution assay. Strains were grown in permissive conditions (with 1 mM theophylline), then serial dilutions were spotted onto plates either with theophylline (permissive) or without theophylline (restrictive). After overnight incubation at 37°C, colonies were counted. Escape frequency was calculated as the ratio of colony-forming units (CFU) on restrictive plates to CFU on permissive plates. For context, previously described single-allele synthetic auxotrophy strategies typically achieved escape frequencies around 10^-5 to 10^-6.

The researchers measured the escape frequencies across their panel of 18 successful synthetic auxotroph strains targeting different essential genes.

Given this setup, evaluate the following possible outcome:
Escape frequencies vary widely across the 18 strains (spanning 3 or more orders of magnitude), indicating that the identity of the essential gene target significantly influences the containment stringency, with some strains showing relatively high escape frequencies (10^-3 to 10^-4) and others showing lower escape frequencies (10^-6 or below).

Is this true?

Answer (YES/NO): NO